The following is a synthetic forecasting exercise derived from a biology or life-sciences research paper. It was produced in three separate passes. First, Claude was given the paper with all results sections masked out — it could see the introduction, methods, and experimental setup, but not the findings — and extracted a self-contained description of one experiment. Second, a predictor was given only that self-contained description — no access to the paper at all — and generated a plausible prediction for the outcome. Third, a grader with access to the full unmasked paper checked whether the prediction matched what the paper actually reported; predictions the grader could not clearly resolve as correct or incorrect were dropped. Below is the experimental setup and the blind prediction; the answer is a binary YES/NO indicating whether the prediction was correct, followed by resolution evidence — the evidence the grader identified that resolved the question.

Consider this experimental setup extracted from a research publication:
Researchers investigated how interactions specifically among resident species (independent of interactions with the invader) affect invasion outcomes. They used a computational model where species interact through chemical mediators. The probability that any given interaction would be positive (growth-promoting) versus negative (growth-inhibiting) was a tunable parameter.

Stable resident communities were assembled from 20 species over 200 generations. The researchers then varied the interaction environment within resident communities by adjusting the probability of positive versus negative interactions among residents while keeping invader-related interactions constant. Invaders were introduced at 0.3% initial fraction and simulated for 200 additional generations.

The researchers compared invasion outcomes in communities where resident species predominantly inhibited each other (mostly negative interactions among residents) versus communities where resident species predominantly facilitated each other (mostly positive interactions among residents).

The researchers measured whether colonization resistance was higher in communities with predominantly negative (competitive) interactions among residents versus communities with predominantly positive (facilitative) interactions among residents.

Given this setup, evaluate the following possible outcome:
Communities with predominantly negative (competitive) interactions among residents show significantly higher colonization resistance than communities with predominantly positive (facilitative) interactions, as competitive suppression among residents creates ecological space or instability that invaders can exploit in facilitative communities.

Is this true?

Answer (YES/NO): NO